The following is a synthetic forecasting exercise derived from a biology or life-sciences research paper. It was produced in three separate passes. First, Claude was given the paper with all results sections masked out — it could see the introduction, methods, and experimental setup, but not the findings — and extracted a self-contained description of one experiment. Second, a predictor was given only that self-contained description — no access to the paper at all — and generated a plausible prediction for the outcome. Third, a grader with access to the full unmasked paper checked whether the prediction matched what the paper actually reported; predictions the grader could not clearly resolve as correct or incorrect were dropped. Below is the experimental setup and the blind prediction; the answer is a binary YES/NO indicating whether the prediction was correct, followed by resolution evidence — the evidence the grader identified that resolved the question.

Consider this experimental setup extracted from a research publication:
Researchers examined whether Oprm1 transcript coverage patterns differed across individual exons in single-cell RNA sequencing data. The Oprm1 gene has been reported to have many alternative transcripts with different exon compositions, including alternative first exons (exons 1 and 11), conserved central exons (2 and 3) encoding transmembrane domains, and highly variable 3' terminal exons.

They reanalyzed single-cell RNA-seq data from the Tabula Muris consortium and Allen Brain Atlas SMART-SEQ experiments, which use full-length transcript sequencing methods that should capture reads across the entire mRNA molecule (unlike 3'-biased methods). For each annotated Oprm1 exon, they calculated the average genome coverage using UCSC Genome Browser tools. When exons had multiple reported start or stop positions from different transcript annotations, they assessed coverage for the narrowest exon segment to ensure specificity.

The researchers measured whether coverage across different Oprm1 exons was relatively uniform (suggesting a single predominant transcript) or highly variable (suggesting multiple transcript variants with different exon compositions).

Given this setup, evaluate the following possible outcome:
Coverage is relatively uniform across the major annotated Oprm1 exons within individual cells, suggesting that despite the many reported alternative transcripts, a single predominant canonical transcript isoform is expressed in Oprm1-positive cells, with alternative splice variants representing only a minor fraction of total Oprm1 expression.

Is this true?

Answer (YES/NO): YES